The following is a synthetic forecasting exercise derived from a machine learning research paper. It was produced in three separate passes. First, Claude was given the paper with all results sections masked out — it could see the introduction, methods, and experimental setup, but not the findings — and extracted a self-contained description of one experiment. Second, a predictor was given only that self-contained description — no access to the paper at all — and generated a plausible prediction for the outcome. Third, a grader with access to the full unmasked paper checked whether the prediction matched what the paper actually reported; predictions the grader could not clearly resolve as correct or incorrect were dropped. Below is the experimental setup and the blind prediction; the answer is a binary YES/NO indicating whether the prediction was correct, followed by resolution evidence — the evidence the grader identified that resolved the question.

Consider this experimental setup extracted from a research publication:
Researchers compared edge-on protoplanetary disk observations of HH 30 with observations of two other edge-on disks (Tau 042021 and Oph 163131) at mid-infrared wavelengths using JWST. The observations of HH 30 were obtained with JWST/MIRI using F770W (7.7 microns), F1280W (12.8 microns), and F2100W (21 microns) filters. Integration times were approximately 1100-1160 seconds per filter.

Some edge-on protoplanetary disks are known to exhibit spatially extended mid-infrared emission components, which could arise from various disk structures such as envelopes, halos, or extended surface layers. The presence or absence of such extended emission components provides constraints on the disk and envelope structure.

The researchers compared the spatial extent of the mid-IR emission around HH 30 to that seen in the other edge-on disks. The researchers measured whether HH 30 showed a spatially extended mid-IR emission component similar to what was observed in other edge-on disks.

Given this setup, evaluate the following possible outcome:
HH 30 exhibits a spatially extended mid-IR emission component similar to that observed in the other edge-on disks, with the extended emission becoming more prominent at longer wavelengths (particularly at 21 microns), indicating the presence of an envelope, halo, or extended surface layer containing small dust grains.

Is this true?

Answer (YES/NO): NO